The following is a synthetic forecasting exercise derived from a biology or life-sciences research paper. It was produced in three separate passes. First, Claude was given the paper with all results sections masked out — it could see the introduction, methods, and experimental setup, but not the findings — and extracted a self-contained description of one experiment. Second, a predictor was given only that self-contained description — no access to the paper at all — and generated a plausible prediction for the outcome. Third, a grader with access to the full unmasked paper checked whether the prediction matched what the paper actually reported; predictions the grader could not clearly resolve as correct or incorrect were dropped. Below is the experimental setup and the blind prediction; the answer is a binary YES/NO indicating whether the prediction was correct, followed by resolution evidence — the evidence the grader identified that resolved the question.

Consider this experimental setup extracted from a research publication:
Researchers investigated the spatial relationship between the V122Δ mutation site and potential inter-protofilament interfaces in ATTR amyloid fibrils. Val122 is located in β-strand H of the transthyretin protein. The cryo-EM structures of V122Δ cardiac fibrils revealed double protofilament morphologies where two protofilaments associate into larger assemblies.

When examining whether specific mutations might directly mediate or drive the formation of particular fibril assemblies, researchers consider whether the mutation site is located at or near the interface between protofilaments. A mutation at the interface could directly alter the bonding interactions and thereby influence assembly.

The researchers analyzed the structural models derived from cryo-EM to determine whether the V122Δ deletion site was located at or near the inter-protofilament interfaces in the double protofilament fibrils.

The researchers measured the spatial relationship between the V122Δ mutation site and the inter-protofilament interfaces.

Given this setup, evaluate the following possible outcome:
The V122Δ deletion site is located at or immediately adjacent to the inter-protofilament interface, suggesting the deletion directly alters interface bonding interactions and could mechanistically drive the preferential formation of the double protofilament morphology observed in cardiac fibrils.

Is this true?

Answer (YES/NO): NO